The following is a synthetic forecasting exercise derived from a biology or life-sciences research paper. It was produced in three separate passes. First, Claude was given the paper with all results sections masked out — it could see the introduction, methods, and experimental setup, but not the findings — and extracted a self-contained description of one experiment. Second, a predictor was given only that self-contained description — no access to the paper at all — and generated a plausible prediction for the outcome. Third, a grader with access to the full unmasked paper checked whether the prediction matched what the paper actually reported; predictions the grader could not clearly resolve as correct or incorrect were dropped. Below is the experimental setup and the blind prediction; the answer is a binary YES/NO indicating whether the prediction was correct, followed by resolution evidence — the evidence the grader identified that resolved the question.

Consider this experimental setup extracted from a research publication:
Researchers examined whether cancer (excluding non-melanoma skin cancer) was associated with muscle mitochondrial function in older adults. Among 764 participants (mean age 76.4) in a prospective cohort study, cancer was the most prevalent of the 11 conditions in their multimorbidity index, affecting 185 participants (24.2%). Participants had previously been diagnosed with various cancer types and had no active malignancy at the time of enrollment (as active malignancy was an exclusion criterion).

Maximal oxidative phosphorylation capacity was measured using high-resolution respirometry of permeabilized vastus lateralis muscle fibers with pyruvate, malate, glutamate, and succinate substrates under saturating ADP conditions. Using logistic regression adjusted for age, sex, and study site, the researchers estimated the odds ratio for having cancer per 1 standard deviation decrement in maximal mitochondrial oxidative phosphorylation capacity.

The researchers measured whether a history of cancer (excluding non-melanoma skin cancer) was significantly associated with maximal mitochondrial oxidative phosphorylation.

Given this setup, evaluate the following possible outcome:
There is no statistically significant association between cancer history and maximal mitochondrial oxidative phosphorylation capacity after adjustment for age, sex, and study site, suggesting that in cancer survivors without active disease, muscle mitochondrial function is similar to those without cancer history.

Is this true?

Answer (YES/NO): YES